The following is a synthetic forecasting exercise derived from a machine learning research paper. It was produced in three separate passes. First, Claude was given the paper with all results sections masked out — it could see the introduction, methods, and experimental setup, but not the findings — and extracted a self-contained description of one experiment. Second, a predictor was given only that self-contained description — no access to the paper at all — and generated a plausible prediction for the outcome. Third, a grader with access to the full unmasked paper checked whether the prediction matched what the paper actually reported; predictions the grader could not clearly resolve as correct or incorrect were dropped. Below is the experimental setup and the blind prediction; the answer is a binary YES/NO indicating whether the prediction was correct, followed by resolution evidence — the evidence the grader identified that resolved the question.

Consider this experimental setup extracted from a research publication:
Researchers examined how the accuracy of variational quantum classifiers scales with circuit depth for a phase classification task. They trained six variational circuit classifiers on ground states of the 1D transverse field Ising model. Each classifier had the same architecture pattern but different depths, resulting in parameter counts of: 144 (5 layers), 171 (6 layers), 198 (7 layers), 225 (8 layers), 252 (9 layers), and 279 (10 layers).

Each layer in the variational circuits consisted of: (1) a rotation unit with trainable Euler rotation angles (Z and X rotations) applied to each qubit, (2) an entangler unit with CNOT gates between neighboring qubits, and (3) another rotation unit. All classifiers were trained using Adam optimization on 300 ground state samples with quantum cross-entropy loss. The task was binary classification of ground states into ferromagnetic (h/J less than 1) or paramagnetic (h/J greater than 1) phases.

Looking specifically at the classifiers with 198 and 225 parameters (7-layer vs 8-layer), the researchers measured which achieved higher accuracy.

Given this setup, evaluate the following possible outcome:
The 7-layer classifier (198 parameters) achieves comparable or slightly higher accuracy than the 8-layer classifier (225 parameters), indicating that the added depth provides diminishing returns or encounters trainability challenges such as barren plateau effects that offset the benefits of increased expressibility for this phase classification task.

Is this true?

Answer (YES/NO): YES